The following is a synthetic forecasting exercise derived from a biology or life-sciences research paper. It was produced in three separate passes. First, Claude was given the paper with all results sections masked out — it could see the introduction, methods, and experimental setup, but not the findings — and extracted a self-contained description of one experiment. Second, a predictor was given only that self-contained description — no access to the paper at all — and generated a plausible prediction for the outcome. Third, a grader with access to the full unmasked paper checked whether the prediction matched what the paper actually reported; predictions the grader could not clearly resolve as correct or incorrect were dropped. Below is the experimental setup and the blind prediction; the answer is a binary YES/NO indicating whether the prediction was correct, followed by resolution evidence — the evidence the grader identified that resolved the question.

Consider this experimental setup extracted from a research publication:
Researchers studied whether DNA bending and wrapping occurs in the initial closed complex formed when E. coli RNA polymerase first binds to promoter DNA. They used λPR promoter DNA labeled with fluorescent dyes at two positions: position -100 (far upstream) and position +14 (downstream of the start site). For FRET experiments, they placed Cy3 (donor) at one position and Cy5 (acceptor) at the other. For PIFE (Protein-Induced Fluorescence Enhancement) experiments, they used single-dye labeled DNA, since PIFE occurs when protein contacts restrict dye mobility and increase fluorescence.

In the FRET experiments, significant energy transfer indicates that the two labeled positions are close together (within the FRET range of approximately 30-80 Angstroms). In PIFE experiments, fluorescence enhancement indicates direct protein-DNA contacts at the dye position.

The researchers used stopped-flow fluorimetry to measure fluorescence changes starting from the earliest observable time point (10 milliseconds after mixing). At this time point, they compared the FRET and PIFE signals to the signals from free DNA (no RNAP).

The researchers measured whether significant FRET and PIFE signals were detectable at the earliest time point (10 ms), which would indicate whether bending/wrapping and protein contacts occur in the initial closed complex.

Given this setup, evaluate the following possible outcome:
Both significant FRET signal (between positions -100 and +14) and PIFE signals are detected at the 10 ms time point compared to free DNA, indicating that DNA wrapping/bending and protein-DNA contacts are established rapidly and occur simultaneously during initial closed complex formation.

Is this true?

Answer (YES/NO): NO